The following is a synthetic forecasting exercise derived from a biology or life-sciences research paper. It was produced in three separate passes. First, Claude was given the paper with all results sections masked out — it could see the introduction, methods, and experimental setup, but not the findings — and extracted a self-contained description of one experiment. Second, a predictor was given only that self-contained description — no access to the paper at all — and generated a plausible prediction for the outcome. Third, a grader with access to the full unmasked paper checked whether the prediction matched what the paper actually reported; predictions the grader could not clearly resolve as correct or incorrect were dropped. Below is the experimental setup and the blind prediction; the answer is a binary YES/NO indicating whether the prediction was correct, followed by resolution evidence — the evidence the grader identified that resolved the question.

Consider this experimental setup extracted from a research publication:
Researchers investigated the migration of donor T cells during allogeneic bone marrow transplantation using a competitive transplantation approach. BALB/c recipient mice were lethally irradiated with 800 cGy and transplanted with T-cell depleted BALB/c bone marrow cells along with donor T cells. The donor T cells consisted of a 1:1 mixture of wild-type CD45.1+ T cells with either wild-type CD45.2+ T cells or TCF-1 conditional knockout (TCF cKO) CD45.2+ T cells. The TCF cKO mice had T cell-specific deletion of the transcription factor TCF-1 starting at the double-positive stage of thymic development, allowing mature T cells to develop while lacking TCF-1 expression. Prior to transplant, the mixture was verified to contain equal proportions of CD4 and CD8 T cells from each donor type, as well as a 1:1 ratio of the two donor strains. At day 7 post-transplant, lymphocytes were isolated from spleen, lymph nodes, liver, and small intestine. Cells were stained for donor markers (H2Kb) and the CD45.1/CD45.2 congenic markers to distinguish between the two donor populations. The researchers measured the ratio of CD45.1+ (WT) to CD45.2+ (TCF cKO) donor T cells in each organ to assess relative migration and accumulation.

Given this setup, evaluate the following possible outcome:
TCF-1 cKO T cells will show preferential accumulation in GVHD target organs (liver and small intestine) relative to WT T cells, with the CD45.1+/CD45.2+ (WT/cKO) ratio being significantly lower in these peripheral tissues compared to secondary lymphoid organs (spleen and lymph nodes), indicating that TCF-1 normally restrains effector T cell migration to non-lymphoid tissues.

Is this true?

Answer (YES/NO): NO